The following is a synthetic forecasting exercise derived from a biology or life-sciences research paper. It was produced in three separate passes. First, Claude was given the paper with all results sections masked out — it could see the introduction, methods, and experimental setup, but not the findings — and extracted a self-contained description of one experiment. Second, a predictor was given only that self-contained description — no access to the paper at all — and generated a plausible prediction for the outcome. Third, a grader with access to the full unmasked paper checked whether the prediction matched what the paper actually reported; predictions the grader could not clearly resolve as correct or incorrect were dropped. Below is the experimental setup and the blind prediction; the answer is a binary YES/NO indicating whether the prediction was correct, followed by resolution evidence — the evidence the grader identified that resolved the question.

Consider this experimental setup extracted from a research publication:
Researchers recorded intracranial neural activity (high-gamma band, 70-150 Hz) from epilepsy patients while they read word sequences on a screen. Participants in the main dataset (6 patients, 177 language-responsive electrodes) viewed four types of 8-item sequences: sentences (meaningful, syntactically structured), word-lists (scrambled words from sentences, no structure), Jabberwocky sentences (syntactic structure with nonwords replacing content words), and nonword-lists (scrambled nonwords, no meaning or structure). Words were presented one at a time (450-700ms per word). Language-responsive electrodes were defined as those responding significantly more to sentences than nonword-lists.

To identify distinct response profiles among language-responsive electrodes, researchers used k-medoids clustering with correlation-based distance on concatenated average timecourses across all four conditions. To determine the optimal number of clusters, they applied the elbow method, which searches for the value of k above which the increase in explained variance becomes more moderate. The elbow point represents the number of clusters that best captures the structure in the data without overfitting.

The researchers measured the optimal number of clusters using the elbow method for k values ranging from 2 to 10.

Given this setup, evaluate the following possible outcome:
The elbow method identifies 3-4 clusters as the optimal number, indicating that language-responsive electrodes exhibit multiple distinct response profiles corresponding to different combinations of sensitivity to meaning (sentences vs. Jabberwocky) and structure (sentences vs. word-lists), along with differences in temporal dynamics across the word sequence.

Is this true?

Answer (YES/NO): YES